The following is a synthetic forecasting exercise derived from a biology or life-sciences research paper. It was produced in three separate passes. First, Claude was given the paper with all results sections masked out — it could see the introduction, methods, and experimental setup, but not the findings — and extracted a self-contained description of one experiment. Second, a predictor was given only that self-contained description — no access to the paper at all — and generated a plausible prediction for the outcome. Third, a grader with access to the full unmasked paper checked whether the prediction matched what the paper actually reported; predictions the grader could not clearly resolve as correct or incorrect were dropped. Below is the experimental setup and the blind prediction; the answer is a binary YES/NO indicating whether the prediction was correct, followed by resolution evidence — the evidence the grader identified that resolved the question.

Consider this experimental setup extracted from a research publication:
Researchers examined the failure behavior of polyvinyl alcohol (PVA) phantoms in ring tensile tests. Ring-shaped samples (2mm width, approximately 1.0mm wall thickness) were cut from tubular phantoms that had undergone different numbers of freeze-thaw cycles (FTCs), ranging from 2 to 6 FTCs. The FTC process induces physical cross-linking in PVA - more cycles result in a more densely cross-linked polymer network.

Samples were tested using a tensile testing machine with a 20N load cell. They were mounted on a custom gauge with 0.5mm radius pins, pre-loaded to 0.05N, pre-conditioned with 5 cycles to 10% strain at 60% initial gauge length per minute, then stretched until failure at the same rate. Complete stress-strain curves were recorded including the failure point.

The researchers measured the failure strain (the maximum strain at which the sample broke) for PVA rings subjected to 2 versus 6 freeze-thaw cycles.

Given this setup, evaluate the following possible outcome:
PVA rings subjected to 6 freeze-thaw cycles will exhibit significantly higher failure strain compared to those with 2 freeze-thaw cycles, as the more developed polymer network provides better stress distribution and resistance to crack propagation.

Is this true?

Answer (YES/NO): YES